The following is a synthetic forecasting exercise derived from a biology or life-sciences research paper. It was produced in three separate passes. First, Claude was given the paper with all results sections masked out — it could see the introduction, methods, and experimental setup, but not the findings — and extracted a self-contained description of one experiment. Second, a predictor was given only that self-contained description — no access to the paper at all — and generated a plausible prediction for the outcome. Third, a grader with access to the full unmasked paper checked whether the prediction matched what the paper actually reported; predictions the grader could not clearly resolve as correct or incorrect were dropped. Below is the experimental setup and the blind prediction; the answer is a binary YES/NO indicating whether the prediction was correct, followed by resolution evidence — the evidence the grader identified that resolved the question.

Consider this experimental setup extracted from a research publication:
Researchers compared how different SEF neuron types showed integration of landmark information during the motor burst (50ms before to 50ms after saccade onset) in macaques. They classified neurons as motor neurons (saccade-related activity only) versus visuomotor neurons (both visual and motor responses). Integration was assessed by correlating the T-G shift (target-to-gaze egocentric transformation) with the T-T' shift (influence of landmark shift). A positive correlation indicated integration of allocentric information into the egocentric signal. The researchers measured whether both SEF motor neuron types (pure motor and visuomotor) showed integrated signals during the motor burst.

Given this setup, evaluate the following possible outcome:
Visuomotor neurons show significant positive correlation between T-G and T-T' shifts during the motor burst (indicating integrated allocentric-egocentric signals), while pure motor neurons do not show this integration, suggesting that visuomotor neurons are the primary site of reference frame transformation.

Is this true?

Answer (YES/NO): YES